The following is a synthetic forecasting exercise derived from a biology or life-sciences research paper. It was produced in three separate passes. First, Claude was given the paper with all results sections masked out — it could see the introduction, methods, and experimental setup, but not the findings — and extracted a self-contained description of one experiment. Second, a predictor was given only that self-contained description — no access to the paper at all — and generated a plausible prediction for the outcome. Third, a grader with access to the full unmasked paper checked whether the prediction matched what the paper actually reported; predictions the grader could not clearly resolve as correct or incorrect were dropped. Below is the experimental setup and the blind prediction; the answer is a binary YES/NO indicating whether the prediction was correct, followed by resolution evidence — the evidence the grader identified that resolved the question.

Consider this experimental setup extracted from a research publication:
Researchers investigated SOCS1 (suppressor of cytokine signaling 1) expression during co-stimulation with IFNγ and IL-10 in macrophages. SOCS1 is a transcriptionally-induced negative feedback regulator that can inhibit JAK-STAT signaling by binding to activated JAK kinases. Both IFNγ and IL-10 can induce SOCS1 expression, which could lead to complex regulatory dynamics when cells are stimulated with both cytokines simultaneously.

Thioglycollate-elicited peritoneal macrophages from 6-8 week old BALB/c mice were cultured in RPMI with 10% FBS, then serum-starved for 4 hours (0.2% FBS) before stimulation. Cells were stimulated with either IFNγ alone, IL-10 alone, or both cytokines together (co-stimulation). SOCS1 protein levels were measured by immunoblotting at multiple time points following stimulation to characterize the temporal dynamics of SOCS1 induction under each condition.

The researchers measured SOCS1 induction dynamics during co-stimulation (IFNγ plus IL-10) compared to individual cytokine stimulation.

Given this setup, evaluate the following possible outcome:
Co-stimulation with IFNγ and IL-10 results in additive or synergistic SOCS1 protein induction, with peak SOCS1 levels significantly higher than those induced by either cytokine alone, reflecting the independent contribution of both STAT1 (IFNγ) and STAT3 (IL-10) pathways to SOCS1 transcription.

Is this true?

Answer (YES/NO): NO